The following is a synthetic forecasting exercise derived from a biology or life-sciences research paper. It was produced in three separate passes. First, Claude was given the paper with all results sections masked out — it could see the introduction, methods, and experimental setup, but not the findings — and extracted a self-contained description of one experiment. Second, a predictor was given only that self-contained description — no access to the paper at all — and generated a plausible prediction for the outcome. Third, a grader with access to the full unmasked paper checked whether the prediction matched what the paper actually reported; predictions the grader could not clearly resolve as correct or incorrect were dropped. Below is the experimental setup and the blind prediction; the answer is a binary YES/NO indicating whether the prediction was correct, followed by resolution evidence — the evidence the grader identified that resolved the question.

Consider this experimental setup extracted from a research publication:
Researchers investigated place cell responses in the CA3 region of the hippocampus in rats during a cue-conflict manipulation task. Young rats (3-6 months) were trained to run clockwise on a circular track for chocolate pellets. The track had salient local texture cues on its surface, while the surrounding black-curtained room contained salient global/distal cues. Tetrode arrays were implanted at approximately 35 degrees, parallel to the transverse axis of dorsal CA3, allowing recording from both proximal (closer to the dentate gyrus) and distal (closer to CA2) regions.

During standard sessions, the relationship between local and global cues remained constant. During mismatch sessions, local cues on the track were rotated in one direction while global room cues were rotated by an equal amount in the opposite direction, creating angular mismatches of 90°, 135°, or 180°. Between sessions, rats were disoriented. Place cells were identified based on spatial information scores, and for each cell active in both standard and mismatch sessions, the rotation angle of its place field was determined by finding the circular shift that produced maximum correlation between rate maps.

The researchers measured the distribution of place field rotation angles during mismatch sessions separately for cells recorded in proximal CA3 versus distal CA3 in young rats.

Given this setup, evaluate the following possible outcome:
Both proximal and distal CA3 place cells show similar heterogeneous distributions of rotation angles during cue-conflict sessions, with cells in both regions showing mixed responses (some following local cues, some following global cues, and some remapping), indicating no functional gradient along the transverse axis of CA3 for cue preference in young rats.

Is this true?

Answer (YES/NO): NO